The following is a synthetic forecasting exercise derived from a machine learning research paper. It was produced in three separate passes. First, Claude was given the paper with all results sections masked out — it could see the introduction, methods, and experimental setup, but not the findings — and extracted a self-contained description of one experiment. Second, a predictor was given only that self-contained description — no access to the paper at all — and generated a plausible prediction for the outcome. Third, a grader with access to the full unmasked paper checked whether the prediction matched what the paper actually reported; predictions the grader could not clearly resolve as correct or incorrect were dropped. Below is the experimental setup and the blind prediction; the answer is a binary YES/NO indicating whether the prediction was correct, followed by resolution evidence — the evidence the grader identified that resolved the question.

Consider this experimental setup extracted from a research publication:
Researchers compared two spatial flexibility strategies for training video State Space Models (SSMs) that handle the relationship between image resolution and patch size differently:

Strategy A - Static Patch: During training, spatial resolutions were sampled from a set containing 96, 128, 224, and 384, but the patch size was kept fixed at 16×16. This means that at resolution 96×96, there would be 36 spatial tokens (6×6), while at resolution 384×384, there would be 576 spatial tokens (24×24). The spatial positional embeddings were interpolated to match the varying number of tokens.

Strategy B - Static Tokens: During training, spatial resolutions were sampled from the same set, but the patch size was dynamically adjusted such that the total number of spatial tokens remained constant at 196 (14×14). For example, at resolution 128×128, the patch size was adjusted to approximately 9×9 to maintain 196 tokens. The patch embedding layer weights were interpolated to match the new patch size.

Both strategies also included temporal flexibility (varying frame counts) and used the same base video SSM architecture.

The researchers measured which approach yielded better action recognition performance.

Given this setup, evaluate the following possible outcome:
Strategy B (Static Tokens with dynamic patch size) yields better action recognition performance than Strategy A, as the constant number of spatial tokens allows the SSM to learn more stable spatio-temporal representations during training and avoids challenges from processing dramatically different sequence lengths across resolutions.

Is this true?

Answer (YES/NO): YES